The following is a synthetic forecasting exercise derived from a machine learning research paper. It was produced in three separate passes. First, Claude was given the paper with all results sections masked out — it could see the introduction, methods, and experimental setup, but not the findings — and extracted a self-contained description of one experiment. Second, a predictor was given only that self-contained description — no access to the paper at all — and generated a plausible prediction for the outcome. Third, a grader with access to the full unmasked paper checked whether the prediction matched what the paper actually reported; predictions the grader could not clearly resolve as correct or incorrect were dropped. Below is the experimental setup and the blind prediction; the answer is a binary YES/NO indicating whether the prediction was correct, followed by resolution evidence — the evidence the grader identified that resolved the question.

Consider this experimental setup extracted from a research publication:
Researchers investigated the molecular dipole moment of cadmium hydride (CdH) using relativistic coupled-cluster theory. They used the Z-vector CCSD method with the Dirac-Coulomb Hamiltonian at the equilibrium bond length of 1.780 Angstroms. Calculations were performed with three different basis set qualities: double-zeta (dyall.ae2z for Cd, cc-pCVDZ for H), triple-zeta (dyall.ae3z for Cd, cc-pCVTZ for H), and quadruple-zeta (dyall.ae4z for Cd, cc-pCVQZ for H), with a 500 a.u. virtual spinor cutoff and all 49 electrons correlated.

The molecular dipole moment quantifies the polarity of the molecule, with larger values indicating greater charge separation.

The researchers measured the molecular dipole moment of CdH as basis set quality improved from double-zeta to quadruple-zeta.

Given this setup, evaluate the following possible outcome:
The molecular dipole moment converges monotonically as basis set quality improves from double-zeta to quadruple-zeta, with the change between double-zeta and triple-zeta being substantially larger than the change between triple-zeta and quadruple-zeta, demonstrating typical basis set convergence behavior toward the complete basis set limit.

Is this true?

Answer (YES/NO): YES